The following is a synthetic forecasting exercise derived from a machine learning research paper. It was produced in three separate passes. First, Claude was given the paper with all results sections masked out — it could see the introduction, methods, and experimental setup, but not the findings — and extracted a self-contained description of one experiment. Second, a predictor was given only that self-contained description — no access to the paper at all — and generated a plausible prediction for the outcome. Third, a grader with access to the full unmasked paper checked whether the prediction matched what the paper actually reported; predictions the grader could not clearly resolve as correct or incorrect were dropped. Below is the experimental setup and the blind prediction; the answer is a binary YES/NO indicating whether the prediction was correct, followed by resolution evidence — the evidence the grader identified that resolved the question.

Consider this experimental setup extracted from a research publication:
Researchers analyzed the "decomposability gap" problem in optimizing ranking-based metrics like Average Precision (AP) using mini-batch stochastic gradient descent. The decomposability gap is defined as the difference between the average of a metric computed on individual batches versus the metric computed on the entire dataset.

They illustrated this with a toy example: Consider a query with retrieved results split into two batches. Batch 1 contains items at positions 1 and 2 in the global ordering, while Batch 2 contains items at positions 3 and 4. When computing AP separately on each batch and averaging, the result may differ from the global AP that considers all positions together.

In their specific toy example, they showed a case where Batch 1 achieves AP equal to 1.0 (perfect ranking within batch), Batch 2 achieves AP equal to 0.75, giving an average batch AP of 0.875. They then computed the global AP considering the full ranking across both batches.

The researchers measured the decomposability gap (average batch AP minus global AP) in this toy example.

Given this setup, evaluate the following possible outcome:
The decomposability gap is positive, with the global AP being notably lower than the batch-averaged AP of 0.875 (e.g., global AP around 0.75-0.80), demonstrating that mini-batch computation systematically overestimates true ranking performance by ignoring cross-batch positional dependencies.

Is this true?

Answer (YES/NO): YES